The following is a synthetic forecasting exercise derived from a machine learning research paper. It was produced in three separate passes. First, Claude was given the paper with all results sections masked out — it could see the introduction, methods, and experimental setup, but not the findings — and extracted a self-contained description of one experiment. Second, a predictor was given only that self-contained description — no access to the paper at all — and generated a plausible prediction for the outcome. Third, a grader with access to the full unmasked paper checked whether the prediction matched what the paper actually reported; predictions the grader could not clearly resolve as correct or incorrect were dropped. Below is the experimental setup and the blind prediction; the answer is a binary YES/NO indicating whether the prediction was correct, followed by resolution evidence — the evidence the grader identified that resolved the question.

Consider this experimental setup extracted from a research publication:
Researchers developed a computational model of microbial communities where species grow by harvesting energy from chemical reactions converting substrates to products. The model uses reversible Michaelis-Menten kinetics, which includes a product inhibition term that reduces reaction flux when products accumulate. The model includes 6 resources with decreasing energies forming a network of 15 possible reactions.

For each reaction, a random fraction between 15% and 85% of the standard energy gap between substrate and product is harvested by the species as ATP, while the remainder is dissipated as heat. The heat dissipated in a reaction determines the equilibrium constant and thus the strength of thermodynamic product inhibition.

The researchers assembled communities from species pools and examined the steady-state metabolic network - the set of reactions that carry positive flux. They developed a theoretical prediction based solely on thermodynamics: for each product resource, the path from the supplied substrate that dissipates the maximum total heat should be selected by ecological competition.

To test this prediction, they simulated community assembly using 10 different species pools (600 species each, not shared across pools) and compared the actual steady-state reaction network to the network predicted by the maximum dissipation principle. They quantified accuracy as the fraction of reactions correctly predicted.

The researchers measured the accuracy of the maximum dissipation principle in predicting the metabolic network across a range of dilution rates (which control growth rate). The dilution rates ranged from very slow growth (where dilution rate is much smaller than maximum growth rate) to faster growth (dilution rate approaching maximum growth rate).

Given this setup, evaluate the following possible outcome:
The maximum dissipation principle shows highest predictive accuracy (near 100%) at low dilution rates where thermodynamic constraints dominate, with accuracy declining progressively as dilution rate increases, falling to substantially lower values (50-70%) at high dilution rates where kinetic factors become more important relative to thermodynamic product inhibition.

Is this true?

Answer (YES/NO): NO